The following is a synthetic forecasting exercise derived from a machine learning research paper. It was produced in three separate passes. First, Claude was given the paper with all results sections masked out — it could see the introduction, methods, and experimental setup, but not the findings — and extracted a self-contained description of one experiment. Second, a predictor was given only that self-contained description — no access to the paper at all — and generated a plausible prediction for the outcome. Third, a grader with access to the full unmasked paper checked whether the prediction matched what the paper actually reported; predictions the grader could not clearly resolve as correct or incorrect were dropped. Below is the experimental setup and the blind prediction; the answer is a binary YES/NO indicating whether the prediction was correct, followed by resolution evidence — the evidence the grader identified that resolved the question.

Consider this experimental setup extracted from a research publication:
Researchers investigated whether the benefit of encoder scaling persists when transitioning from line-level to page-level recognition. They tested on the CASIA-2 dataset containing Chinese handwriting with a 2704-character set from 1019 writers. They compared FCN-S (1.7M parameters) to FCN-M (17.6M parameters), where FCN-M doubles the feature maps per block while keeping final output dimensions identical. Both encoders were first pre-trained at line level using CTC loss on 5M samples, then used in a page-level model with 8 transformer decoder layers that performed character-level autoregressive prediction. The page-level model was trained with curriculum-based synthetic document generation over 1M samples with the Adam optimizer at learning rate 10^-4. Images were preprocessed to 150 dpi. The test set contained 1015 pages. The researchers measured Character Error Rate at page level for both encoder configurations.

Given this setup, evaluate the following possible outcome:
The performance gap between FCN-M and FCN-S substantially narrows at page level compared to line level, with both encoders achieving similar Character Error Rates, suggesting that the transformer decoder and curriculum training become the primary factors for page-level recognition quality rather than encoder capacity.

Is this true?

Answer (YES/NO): NO